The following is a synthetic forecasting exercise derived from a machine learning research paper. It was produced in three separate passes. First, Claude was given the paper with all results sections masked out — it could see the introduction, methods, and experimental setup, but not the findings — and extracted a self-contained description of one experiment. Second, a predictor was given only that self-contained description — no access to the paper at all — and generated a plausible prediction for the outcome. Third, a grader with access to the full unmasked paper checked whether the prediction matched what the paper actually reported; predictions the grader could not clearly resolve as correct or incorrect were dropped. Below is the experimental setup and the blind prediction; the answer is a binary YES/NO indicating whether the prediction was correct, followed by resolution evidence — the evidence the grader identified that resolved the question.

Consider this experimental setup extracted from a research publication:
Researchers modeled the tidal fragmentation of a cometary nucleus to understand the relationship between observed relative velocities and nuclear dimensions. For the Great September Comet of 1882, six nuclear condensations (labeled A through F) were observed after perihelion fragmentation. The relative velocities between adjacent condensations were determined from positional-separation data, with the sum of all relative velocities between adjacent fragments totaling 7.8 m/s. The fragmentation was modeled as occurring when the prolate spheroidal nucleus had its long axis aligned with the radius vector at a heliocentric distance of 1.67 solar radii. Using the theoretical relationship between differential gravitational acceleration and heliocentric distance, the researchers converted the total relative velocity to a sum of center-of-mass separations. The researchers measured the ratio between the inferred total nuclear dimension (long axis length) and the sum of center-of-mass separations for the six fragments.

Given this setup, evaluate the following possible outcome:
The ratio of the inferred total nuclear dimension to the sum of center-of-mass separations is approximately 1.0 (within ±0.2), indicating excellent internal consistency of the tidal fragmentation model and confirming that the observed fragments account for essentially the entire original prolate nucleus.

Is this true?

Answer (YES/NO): NO